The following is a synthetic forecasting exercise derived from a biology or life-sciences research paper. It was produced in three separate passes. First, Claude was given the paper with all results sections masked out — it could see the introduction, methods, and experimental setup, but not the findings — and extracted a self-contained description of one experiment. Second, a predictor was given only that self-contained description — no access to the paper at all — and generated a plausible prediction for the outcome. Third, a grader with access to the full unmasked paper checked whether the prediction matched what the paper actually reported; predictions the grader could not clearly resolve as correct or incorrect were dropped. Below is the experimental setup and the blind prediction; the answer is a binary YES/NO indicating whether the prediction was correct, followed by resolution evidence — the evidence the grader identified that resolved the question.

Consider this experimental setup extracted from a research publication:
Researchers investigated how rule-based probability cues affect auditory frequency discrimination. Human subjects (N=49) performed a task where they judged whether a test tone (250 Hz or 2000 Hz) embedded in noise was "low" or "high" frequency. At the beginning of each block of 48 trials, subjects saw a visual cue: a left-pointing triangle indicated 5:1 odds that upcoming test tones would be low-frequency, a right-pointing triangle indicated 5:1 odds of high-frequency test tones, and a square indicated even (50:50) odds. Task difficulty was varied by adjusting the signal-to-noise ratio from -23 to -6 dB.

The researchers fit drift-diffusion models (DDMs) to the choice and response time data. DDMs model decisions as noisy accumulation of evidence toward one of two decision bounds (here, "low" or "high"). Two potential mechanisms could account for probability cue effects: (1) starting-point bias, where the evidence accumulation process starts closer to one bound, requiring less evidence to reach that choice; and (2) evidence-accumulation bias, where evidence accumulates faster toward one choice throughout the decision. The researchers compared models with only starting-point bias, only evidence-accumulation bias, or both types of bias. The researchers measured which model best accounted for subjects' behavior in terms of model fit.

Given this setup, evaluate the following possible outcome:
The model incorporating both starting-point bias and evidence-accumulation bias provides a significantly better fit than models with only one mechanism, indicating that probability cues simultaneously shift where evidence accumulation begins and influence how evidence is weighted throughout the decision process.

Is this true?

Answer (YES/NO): YES